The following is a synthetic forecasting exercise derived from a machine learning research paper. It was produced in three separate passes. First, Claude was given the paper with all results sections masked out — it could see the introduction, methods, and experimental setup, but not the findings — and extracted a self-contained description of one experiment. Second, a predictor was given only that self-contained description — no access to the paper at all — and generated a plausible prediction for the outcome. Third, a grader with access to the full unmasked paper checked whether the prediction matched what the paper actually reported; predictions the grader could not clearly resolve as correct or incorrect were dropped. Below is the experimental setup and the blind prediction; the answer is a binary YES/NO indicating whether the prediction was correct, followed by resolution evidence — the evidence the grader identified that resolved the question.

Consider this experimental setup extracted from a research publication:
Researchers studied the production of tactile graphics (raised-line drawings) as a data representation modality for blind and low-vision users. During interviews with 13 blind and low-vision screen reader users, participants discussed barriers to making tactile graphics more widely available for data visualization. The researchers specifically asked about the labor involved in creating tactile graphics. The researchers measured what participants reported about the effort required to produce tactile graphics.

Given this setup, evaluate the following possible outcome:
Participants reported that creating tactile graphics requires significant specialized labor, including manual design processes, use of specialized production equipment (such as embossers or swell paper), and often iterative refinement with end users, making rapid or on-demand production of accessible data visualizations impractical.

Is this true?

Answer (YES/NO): NO